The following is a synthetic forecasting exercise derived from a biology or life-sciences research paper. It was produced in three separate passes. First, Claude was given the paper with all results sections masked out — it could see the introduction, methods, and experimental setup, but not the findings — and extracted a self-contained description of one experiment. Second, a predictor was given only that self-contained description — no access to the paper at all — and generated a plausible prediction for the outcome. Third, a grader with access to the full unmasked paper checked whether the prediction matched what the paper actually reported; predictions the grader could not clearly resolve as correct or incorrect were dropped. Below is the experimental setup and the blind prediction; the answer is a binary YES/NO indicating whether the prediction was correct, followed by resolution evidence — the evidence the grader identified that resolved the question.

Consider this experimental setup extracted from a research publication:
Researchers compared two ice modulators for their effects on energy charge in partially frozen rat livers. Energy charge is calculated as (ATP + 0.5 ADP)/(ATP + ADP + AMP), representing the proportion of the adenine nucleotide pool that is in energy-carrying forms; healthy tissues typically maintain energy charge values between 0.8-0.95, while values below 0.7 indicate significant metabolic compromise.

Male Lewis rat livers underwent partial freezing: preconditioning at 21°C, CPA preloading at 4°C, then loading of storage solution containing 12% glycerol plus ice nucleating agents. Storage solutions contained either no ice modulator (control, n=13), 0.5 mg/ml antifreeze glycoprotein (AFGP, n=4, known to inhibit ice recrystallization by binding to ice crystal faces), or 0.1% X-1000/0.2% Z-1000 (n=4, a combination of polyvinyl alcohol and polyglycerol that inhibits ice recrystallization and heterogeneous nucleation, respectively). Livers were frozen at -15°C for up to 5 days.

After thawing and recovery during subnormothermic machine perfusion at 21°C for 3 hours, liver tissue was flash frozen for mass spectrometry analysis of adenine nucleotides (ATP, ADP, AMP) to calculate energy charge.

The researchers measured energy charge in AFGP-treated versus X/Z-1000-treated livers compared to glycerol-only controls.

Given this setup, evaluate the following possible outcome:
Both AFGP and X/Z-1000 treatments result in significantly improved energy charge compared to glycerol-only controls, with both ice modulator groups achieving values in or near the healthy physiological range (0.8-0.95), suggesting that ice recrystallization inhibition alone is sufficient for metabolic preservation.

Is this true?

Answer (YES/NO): NO